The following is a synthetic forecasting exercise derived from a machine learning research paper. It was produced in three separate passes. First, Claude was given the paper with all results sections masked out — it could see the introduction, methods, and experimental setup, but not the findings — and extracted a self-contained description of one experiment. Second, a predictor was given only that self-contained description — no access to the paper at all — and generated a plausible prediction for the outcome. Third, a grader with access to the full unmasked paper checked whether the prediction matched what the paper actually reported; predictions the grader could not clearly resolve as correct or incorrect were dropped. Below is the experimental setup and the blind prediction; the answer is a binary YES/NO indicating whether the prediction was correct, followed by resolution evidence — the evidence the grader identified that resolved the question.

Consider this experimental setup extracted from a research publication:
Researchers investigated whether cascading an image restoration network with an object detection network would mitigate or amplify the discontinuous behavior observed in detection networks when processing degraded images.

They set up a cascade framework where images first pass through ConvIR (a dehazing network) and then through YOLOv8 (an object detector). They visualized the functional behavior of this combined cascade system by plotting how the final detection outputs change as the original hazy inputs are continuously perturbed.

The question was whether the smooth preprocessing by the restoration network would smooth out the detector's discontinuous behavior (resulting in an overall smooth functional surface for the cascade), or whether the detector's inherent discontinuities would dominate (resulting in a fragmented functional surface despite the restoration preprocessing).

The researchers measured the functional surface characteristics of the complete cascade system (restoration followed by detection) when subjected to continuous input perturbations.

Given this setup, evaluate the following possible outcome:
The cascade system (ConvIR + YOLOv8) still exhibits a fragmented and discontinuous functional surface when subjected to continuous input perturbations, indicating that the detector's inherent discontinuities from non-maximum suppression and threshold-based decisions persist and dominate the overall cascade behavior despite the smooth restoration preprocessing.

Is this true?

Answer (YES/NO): YES